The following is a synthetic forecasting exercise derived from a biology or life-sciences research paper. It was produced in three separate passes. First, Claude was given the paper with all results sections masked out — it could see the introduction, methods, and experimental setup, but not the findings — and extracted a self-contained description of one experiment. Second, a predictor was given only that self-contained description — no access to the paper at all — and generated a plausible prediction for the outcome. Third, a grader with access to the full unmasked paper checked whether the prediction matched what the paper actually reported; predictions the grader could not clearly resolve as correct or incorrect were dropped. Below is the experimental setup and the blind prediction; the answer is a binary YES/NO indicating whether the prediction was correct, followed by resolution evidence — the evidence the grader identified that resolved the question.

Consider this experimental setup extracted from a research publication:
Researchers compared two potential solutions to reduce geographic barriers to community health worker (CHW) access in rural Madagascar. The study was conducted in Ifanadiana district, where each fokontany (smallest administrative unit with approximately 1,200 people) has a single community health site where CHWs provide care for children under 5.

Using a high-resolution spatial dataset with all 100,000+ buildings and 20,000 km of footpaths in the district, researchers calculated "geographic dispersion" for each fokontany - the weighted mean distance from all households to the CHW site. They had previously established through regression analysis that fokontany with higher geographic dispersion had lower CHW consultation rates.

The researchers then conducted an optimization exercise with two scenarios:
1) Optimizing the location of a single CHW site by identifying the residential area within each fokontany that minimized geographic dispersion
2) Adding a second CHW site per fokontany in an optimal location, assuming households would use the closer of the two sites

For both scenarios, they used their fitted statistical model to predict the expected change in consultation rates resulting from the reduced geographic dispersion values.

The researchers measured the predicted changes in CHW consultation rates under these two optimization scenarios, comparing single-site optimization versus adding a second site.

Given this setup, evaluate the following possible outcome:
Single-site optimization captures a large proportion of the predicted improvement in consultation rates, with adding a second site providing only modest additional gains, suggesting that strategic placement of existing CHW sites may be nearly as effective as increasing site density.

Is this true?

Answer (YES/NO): NO